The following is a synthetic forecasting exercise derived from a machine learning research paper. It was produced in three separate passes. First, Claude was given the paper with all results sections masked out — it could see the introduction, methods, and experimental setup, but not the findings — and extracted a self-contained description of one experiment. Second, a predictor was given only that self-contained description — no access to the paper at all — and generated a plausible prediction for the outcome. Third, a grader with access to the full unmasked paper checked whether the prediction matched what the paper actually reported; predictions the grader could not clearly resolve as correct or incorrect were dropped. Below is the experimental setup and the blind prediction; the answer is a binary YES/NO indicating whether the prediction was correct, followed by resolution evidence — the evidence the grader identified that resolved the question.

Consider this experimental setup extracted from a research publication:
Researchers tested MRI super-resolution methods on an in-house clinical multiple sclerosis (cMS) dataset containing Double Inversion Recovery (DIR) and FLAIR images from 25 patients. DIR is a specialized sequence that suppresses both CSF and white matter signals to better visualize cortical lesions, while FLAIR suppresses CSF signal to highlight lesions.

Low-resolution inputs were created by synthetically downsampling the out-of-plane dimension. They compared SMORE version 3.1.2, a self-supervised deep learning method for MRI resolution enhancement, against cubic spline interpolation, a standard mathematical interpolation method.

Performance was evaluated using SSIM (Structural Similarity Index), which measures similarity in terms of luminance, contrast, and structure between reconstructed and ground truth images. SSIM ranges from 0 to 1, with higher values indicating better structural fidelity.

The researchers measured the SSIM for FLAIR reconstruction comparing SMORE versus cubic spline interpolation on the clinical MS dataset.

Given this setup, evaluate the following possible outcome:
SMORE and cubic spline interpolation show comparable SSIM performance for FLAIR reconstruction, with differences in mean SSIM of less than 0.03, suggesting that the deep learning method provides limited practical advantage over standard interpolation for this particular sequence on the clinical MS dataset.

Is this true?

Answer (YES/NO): YES